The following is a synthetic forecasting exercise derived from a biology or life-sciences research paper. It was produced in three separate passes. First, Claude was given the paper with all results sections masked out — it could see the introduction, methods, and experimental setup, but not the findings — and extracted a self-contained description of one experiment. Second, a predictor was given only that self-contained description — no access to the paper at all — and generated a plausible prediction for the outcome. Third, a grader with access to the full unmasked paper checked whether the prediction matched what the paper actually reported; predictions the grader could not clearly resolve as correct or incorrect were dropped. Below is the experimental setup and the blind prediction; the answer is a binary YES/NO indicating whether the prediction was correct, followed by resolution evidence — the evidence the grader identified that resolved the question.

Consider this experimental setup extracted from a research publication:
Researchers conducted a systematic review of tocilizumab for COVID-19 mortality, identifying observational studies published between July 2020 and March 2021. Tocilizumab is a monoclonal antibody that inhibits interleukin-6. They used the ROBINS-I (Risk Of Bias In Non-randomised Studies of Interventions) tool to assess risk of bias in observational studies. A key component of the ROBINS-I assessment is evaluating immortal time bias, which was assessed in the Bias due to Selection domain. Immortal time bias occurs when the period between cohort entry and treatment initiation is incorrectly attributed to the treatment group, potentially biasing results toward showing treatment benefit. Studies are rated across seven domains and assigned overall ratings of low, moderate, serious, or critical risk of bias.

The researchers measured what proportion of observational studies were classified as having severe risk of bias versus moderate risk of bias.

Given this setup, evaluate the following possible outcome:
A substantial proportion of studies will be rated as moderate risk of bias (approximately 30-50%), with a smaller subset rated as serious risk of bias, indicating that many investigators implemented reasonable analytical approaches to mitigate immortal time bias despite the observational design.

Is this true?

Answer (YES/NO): NO